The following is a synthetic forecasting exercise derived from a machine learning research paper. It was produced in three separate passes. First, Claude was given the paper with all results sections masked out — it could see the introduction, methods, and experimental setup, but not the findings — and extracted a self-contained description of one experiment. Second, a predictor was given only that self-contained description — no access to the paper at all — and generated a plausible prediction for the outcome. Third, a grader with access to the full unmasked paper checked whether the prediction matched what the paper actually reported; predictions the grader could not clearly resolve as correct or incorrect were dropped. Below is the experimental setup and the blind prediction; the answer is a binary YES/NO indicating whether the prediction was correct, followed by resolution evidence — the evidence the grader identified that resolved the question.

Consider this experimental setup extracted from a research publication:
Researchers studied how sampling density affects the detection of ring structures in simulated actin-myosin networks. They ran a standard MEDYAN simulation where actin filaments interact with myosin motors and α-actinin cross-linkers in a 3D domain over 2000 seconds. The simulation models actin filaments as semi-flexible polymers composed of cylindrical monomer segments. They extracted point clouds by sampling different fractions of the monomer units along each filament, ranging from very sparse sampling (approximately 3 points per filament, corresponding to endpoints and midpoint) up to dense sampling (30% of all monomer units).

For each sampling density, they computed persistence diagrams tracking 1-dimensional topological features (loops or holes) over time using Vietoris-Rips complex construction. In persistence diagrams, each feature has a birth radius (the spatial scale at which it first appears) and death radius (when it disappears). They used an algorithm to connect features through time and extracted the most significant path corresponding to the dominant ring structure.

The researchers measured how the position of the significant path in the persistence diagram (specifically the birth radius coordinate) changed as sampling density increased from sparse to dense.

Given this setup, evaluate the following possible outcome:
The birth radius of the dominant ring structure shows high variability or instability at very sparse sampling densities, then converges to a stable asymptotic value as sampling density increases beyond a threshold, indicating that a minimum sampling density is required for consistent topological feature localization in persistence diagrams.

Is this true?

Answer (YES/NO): YES